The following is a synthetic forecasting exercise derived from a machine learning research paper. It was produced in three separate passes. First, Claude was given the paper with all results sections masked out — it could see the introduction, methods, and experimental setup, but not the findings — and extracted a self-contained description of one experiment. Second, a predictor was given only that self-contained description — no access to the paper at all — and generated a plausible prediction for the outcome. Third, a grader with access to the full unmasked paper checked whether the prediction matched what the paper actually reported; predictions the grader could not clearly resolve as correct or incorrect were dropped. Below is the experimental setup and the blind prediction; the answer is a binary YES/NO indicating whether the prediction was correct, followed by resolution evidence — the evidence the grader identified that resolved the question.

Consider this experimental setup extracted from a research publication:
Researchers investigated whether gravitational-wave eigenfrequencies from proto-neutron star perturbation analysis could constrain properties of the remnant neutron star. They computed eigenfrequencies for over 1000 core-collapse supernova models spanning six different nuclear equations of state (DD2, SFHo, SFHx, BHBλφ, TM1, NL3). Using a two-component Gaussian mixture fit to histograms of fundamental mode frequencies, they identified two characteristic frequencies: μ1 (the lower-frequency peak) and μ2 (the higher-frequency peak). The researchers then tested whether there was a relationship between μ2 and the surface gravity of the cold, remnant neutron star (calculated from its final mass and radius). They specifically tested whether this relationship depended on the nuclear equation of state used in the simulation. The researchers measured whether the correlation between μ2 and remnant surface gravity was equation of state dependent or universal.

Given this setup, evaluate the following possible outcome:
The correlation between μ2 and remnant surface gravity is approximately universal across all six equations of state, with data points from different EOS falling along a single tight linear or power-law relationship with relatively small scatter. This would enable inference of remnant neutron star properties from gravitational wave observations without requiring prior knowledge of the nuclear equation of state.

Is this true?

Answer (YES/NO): YES